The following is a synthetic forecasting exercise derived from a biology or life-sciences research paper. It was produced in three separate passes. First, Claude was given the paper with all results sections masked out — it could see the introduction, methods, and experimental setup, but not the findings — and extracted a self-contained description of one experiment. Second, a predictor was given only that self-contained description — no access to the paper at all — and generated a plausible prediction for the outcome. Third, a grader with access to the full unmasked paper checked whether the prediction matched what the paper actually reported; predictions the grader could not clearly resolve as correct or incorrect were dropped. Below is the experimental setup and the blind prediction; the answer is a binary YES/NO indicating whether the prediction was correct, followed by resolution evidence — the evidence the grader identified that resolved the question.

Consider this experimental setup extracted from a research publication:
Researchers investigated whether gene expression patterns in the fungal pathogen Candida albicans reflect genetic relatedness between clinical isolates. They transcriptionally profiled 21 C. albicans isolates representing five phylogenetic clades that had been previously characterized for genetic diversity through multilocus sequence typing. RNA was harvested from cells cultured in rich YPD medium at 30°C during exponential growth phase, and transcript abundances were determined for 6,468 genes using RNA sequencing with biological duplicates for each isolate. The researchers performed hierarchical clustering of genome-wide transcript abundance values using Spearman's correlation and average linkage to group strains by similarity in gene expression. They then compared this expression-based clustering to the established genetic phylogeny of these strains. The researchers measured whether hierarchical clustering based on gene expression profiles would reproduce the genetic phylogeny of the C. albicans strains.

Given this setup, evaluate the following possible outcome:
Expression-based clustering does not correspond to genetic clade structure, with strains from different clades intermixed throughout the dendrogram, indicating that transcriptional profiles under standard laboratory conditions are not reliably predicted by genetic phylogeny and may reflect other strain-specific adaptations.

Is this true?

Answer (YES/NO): YES